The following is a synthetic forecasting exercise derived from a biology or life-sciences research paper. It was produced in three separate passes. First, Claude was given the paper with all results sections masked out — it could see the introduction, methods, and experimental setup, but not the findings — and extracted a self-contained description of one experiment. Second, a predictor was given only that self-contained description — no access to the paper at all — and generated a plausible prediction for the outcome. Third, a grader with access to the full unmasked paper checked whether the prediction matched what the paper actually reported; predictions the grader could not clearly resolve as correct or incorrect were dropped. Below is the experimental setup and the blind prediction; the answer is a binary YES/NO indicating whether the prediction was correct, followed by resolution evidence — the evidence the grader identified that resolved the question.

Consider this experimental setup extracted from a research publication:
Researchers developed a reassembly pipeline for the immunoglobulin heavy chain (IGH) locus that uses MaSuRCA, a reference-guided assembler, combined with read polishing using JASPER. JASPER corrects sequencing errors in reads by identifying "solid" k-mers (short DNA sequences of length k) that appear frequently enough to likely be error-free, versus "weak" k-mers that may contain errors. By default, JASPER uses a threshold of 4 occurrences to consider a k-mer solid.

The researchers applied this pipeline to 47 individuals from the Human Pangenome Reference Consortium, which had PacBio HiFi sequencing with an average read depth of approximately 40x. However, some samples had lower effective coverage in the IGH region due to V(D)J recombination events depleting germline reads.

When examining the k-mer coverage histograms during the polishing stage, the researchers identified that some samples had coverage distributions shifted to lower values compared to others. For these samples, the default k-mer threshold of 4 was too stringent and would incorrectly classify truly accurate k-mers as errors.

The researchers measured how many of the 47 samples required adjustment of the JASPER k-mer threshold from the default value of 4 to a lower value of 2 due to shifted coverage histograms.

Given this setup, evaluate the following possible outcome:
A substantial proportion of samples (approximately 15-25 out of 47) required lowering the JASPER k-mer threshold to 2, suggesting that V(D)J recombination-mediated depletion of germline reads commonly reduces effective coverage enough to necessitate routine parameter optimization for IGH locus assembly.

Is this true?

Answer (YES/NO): NO